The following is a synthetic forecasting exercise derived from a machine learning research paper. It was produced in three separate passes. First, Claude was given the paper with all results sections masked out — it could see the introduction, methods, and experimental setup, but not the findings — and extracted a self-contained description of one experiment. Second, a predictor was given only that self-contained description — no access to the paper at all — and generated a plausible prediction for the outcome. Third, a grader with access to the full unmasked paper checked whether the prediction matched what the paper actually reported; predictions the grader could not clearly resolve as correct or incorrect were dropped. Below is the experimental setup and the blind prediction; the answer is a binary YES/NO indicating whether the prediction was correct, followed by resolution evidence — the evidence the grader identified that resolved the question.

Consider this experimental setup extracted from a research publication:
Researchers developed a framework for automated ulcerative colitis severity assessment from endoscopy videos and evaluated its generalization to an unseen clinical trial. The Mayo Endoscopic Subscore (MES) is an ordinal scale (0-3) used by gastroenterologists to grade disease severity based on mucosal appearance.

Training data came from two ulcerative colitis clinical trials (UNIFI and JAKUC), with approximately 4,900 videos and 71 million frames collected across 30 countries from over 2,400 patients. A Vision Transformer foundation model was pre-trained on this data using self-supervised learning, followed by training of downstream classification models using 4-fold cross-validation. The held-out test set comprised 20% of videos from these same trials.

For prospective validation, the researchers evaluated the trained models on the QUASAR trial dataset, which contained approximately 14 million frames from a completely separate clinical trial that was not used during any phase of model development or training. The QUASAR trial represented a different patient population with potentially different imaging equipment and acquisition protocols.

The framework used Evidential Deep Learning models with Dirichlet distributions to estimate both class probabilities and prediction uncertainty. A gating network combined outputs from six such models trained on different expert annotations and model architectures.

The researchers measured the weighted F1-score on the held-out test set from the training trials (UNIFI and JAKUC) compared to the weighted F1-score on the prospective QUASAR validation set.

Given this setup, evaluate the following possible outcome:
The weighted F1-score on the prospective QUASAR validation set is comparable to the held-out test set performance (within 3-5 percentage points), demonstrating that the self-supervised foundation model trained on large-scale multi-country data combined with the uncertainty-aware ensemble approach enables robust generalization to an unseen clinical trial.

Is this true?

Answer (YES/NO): YES